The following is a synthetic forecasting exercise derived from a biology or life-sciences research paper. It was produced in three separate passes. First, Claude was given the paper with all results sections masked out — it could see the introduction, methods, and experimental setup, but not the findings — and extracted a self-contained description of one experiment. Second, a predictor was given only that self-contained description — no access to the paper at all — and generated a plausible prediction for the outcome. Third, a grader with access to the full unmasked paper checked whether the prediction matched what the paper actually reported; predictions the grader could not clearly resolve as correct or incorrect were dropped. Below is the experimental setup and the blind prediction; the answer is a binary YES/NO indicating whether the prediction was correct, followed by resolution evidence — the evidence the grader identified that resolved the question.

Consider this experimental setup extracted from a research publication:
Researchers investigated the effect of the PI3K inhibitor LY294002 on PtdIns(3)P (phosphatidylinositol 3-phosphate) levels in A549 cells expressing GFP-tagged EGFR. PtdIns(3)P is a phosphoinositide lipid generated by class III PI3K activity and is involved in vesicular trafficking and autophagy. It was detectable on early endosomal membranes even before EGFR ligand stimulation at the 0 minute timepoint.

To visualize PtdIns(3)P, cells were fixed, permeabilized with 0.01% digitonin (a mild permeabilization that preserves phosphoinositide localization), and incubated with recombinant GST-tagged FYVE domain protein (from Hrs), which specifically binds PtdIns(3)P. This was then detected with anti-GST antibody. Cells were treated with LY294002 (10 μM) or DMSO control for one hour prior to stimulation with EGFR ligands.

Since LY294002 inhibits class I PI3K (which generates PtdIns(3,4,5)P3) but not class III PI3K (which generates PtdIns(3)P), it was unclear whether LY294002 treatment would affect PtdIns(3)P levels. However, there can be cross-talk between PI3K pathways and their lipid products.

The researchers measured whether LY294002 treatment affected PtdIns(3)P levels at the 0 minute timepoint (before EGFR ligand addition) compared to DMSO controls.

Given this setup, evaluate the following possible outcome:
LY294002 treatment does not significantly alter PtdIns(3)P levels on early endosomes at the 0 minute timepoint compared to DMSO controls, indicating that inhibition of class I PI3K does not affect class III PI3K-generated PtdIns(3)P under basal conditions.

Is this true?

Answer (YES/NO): NO